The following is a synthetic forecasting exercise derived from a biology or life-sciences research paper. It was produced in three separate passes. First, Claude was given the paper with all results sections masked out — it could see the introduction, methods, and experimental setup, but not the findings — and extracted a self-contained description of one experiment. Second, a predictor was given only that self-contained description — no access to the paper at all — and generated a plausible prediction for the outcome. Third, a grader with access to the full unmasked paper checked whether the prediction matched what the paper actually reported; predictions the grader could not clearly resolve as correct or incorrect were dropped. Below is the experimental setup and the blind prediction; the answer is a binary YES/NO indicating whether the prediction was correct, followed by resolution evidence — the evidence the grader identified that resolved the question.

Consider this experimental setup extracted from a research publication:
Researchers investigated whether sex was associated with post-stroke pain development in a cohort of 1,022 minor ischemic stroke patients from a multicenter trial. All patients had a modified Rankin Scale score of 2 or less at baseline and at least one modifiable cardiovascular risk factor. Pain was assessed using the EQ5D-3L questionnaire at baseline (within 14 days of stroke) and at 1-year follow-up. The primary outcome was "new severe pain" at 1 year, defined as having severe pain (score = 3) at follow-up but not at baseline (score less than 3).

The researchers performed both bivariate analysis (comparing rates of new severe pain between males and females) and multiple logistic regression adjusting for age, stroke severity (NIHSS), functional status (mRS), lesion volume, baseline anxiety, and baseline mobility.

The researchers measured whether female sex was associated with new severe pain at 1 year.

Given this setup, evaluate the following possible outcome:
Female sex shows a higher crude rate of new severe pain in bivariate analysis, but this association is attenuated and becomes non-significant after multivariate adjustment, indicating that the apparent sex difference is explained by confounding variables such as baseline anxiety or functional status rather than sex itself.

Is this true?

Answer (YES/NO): NO